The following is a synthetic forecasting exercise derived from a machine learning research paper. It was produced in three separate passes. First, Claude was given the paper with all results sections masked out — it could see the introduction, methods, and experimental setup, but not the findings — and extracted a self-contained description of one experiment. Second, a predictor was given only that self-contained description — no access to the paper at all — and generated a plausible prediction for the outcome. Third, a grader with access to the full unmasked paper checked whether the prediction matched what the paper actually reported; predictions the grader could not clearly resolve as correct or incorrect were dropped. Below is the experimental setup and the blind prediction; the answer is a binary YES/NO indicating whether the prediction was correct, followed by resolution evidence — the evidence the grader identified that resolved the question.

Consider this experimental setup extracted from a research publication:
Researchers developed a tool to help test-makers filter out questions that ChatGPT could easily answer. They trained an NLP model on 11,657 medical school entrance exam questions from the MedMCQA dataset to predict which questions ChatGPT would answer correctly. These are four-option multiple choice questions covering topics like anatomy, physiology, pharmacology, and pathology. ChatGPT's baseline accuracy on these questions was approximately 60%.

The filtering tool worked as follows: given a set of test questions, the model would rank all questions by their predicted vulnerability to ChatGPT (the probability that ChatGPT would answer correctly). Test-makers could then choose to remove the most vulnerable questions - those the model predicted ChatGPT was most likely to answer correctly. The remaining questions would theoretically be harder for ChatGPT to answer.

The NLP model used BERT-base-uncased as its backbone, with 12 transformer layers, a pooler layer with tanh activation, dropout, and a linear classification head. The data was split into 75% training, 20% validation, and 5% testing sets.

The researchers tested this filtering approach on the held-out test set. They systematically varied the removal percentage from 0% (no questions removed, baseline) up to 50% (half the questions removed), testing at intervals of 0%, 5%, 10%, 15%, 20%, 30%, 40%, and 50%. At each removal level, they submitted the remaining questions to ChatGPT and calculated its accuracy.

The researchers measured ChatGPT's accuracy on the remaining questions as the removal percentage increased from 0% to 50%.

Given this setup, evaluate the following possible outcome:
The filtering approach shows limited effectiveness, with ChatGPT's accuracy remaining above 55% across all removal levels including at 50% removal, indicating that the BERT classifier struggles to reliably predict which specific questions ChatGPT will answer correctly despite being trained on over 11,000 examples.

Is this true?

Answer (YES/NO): NO